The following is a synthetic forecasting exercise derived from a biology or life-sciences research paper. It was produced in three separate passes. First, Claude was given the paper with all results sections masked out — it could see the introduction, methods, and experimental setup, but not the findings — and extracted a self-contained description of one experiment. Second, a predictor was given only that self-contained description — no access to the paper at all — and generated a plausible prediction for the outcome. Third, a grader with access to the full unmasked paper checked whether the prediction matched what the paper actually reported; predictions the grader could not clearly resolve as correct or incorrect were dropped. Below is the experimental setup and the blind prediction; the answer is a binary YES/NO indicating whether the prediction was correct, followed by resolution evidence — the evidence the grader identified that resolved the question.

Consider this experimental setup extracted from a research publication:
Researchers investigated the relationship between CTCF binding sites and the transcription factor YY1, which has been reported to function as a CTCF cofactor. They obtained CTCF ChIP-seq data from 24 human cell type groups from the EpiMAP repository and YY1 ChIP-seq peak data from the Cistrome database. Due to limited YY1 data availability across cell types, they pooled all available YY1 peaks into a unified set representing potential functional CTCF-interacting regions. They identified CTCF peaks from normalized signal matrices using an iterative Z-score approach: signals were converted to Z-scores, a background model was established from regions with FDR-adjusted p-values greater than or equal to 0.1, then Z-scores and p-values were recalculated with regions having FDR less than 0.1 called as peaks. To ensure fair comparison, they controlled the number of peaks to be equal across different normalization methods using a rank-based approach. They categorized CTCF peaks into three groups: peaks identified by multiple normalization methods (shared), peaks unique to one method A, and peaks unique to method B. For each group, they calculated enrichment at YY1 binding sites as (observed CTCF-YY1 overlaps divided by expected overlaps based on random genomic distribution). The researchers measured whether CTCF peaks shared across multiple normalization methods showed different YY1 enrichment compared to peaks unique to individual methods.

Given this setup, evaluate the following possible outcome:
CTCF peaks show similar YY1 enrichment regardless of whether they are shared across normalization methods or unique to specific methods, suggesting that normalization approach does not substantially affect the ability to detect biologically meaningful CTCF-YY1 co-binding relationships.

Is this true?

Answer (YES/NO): NO